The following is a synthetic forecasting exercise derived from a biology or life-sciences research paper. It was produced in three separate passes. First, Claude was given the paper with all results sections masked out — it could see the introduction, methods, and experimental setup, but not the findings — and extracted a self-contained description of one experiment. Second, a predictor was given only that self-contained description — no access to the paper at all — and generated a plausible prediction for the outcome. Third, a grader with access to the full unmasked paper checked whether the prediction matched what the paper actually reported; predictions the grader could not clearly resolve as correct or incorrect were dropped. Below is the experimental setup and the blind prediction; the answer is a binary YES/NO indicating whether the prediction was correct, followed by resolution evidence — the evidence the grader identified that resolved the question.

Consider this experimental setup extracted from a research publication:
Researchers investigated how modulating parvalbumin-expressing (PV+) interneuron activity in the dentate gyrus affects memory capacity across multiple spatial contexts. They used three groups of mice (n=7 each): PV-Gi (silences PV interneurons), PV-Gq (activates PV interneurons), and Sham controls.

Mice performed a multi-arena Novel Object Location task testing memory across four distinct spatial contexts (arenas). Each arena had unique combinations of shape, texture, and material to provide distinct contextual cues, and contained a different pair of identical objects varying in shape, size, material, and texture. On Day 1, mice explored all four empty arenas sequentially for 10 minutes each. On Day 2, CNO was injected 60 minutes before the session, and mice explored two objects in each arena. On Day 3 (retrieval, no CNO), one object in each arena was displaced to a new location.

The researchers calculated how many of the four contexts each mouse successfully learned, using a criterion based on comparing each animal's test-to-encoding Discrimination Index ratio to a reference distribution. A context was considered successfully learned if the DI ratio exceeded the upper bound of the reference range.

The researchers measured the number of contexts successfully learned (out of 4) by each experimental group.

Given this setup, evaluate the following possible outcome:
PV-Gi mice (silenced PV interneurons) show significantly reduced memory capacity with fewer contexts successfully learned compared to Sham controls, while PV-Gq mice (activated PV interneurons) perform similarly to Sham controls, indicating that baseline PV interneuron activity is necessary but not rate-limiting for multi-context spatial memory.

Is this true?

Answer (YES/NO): NO